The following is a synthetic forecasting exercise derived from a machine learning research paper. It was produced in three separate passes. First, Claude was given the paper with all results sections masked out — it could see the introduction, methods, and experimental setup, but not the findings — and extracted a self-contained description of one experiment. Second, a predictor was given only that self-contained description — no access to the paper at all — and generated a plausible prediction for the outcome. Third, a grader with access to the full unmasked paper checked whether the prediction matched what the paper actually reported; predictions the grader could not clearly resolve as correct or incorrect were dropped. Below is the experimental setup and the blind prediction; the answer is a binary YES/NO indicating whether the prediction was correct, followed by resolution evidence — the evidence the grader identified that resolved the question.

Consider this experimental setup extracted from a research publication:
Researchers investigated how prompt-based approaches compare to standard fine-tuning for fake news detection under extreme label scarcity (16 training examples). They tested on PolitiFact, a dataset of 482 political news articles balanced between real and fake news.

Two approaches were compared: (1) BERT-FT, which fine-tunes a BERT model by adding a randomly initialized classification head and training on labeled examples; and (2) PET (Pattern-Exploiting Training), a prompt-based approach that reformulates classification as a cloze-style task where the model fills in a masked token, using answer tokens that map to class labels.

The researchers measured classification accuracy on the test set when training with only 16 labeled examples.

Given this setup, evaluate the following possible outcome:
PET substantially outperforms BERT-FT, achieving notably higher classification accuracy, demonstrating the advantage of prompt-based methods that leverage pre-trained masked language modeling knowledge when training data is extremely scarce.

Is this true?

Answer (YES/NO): NO